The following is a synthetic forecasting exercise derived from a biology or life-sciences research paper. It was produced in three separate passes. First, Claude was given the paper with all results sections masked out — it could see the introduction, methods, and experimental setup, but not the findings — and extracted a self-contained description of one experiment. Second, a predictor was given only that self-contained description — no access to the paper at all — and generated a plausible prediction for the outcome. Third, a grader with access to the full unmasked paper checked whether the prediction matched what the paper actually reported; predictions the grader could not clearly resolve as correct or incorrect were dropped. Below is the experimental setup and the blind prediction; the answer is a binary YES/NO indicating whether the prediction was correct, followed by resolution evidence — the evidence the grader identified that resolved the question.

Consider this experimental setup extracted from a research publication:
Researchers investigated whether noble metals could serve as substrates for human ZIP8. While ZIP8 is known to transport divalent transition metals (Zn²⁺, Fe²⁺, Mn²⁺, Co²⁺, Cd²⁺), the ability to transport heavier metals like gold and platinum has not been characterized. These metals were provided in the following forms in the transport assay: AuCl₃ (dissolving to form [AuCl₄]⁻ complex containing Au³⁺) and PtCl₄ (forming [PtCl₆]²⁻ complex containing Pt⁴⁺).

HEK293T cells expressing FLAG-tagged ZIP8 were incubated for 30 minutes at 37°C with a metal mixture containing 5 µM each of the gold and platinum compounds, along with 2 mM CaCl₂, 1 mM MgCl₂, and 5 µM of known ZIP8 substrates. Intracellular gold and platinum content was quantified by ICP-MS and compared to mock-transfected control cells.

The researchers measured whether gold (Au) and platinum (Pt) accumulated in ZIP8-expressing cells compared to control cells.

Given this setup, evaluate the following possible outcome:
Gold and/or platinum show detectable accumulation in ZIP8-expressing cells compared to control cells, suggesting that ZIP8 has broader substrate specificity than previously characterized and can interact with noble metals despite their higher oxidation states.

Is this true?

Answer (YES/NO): NO